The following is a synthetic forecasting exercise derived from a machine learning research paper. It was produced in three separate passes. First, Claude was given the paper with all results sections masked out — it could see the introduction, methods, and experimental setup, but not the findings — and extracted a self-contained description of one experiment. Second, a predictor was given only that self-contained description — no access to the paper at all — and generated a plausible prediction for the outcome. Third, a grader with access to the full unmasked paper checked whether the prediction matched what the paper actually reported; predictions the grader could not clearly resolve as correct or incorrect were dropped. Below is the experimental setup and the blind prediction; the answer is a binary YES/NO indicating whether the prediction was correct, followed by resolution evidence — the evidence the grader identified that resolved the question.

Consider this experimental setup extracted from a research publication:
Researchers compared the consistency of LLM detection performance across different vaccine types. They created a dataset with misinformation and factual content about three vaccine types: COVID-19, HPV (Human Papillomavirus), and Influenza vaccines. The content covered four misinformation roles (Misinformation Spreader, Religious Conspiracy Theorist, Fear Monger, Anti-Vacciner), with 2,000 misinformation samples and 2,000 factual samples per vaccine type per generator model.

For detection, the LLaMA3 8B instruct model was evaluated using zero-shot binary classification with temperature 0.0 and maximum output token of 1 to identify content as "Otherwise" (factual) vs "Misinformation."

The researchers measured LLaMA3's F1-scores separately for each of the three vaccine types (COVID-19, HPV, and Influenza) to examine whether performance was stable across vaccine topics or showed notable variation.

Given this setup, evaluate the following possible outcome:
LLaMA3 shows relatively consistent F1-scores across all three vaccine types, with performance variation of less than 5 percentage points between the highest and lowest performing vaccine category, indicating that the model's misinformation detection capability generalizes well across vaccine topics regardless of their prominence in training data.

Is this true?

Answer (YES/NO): NO